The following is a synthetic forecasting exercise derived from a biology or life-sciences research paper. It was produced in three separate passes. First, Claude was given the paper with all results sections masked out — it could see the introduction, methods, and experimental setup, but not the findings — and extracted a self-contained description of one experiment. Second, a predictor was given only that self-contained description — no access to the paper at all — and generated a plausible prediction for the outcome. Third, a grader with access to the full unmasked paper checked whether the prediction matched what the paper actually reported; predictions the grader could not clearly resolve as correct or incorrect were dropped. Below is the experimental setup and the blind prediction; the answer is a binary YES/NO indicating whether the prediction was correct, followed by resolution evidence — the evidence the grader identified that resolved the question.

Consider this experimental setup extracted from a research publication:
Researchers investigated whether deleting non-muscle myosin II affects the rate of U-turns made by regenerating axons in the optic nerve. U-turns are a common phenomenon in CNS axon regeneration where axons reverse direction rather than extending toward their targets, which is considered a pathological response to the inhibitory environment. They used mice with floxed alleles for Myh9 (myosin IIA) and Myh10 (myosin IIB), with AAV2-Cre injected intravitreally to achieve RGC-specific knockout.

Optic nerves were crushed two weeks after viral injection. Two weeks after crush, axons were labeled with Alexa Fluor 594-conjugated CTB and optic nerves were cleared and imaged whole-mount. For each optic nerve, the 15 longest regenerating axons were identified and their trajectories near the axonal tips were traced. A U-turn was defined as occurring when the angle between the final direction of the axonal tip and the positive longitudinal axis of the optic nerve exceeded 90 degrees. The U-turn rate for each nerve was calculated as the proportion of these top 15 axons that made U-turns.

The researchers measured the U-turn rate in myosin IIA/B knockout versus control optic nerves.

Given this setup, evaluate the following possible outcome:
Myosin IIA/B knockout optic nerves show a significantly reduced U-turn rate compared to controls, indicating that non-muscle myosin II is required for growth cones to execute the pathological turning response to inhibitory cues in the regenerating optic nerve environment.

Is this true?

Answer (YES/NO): YES